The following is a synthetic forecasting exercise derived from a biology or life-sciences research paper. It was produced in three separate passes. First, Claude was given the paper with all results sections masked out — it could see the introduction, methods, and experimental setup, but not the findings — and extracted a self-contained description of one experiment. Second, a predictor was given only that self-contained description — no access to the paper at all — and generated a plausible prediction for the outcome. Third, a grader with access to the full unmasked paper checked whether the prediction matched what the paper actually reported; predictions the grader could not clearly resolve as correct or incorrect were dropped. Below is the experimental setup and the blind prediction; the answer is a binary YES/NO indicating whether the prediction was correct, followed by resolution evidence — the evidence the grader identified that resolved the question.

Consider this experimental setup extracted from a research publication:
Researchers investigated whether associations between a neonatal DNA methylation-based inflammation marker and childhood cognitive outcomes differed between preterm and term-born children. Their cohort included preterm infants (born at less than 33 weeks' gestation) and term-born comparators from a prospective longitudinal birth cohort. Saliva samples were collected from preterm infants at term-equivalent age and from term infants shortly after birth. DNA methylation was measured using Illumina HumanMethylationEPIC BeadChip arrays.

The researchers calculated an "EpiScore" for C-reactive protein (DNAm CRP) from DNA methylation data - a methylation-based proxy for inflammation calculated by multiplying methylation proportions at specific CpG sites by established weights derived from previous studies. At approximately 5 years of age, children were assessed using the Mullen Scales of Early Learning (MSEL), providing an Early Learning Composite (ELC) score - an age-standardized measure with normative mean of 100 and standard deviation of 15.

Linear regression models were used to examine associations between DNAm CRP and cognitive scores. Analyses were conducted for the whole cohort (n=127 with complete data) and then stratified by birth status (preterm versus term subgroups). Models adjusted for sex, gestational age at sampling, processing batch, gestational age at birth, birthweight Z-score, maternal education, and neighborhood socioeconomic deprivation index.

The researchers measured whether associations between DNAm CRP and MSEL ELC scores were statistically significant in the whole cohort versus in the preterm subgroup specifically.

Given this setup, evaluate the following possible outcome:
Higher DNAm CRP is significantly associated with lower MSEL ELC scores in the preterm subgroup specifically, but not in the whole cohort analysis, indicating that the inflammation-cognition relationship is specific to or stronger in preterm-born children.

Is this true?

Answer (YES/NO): NO